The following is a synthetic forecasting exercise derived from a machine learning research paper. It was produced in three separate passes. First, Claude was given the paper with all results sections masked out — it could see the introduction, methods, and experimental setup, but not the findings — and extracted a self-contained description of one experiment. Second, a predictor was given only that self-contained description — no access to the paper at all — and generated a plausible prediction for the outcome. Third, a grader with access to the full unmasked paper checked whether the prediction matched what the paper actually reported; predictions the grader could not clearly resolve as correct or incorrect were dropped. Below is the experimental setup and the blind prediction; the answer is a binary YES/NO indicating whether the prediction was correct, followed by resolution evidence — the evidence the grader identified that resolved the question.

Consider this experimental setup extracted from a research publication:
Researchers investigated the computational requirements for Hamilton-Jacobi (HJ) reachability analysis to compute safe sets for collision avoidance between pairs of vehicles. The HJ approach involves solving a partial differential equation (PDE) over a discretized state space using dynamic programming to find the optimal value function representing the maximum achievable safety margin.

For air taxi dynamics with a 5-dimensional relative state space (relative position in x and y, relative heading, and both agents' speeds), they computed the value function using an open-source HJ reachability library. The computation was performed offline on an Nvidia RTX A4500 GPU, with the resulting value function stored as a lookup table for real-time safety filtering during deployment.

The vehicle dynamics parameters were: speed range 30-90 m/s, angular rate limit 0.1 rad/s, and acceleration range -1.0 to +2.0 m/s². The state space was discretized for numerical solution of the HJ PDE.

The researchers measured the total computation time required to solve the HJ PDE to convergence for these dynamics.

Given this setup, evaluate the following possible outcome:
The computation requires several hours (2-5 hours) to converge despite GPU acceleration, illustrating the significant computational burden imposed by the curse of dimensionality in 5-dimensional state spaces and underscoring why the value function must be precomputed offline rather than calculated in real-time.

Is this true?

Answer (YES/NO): NO